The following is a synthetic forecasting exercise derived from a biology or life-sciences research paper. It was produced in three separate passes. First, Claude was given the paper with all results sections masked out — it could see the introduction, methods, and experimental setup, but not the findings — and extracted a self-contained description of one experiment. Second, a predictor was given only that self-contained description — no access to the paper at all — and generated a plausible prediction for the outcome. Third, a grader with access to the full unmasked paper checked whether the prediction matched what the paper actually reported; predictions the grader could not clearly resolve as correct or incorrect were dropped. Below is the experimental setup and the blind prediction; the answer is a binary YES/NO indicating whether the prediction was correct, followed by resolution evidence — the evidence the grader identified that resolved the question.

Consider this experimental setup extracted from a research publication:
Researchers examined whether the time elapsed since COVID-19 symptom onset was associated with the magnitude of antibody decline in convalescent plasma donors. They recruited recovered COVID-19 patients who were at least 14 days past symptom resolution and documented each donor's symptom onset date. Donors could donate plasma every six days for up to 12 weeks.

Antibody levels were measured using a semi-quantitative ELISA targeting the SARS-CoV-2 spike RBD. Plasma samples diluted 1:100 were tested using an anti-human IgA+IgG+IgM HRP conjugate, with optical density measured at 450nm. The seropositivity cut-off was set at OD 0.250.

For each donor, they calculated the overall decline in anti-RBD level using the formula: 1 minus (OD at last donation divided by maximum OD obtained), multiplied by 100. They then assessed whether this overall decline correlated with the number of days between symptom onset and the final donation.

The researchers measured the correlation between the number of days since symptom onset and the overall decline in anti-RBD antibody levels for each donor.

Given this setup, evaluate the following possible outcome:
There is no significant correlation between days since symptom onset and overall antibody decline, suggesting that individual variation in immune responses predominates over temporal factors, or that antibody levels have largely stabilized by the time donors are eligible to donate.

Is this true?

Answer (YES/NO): NO